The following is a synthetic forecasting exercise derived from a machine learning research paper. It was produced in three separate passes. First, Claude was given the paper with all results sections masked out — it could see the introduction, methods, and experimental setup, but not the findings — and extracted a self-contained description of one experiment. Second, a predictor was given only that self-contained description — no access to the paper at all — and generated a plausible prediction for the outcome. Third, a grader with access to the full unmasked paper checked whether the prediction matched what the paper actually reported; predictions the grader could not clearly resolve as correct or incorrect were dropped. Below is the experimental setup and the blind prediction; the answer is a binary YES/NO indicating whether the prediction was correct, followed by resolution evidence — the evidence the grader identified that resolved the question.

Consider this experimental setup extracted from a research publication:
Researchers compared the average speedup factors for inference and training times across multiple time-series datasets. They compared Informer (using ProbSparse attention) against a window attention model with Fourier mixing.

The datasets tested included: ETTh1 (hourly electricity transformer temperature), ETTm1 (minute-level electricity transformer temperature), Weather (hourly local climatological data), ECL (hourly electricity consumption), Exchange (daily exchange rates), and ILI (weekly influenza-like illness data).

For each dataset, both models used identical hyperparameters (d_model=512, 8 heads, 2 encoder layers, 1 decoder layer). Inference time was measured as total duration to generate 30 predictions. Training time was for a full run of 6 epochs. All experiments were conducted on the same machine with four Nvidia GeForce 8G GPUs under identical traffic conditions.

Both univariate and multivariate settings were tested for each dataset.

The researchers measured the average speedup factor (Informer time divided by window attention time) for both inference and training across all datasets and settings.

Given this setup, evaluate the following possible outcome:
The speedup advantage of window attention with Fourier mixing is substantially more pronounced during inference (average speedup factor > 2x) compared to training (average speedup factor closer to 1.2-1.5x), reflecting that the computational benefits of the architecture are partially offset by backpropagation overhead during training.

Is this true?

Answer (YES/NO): NO